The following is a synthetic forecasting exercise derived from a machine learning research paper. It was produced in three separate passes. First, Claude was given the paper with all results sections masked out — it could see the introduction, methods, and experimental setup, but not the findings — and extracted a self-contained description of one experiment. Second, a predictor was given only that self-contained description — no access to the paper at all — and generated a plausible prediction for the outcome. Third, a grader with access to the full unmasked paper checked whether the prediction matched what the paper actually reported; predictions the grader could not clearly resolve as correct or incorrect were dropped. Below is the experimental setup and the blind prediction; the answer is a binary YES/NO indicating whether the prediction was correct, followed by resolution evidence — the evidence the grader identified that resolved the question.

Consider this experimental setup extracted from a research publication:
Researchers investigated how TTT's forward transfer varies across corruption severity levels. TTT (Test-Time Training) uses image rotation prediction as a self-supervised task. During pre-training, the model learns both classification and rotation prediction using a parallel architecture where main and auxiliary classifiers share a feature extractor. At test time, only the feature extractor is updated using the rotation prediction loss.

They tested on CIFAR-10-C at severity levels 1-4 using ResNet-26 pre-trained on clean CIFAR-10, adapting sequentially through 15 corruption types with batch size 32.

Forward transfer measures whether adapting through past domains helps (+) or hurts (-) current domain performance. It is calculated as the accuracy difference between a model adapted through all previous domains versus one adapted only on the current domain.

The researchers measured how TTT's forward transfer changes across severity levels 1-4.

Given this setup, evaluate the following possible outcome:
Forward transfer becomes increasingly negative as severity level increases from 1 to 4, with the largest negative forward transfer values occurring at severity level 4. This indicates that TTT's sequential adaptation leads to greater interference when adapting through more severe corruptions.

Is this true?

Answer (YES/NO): NO